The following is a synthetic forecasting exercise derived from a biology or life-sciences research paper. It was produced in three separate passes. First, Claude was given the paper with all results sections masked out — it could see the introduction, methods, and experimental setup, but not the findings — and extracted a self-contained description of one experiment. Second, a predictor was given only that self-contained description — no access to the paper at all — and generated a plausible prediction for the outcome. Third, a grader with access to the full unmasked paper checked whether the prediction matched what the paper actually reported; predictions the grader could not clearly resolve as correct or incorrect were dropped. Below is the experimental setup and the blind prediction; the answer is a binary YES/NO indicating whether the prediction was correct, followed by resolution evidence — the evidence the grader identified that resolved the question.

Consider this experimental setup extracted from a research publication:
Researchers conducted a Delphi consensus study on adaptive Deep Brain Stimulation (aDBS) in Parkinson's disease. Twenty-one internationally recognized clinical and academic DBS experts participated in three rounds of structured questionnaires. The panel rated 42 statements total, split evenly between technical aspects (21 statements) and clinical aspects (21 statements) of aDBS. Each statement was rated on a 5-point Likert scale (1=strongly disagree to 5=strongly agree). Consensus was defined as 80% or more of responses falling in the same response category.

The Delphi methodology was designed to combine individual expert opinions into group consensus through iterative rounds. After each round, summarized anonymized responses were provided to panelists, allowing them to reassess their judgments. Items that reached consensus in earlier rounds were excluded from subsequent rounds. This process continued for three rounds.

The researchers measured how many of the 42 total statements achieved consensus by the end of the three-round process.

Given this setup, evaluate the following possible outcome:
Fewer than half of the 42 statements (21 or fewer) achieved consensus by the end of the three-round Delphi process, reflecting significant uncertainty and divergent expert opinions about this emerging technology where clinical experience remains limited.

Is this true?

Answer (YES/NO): YES